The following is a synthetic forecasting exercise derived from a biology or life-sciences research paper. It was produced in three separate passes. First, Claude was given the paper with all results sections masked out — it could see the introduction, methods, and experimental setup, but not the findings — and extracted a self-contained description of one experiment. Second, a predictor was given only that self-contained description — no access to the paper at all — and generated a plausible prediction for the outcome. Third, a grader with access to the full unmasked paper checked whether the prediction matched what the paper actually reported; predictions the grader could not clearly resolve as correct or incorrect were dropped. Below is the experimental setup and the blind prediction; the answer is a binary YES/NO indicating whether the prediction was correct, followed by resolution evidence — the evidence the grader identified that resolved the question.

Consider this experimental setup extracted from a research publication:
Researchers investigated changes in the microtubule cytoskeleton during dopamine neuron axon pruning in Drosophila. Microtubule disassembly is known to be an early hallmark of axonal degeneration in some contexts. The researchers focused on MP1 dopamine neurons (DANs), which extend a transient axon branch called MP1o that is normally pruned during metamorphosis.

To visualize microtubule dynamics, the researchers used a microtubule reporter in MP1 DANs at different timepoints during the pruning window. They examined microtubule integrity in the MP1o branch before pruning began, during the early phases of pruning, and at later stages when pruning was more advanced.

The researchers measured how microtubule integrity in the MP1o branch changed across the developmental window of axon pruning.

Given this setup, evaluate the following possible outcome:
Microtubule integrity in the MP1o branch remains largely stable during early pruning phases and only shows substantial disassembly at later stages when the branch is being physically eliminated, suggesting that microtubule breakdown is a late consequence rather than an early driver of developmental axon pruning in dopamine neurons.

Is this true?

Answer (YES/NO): NO